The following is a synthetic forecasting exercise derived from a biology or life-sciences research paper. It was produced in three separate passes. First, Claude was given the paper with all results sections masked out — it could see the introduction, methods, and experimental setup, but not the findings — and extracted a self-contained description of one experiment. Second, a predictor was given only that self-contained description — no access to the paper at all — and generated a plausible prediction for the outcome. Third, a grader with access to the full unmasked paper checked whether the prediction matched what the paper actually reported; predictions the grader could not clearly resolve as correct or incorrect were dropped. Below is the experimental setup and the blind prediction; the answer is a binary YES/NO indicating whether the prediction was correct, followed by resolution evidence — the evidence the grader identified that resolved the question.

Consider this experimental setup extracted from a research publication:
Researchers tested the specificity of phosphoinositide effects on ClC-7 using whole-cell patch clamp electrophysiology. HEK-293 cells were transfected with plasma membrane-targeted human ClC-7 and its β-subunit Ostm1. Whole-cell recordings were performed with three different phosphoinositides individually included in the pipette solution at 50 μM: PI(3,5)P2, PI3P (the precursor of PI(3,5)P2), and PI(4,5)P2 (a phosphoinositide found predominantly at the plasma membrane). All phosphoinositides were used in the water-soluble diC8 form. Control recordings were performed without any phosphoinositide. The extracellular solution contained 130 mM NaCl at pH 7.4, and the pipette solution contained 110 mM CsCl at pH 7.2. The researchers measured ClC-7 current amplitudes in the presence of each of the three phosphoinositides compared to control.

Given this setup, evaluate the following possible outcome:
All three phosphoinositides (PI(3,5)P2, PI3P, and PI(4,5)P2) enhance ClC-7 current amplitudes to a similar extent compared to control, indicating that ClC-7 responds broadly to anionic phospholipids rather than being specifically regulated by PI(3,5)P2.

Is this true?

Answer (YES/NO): NO